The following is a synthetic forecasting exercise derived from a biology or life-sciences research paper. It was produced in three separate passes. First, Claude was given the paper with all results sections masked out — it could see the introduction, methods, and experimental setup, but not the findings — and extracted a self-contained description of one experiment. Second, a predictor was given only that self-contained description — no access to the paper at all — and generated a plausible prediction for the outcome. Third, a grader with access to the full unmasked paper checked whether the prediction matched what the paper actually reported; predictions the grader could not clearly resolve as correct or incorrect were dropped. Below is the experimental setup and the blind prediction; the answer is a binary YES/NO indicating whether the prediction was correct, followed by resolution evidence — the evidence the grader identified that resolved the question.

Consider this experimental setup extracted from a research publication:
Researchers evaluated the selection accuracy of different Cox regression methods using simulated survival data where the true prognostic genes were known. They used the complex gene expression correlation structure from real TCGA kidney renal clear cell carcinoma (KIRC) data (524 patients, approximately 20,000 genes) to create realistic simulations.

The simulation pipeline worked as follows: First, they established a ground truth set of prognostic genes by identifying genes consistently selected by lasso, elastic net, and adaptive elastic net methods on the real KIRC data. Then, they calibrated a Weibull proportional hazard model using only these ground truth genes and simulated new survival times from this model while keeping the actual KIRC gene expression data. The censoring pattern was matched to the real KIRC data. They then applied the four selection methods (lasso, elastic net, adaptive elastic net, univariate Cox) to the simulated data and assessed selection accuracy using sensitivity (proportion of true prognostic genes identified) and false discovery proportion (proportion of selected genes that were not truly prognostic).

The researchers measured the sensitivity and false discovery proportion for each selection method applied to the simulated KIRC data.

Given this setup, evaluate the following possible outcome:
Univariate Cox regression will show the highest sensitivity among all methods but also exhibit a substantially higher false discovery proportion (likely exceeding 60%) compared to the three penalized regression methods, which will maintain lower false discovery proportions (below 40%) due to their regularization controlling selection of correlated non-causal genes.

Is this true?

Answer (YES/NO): NO